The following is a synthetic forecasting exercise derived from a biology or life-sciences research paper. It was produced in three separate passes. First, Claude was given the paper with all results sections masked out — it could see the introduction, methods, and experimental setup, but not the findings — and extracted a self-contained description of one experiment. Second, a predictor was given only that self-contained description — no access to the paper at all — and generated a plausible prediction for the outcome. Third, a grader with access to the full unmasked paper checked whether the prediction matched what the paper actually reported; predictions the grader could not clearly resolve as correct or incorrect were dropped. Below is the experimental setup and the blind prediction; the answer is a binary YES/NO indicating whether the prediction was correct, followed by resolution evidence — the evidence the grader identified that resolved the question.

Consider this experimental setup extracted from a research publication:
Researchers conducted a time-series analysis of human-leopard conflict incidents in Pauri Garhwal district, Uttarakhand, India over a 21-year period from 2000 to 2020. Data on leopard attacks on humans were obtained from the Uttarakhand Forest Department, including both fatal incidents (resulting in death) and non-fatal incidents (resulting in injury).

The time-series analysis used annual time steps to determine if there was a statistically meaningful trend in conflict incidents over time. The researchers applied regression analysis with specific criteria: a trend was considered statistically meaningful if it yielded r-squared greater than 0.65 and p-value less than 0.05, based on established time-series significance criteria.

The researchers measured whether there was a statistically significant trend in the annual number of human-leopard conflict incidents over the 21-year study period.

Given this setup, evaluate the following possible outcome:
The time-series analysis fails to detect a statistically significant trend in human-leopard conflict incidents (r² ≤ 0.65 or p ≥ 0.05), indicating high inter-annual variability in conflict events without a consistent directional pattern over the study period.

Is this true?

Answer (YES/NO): YES